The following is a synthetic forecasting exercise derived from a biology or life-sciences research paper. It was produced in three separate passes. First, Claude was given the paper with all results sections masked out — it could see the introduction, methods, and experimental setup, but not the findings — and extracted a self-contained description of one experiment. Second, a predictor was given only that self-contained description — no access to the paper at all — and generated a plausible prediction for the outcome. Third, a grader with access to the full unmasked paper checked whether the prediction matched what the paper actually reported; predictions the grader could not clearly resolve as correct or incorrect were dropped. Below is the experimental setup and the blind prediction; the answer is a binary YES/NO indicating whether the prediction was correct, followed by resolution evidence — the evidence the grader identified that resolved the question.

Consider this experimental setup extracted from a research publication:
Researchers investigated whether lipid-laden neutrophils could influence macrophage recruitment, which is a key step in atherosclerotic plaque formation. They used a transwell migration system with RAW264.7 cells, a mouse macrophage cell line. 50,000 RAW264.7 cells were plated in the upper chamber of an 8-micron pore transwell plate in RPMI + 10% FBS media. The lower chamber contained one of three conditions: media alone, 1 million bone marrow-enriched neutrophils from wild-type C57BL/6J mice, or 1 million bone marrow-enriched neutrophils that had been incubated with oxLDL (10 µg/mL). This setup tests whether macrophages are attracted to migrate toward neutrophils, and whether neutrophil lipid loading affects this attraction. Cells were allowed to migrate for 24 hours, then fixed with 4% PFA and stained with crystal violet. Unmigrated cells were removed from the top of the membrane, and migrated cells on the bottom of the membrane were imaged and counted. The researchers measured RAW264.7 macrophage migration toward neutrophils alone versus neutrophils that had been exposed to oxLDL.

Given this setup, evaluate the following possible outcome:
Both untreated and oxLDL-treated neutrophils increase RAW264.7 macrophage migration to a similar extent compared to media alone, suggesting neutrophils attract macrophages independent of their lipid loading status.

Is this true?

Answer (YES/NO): NO